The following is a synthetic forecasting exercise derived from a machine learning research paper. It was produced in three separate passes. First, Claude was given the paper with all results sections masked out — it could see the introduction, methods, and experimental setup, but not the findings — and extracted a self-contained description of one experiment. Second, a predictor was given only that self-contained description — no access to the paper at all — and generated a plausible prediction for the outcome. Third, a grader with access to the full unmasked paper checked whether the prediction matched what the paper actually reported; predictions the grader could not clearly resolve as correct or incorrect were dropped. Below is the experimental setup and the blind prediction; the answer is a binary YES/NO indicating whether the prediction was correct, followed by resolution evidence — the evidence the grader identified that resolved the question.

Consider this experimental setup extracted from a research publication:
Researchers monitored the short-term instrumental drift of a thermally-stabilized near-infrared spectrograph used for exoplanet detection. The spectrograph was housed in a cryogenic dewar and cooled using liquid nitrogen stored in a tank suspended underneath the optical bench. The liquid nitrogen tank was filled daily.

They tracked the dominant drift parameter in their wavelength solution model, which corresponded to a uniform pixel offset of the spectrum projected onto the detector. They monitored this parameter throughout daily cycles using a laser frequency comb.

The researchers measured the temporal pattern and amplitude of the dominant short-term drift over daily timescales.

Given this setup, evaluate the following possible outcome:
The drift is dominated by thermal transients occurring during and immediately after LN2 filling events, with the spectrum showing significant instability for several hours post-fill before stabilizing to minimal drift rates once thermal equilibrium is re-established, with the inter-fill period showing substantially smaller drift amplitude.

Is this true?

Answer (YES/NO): NO